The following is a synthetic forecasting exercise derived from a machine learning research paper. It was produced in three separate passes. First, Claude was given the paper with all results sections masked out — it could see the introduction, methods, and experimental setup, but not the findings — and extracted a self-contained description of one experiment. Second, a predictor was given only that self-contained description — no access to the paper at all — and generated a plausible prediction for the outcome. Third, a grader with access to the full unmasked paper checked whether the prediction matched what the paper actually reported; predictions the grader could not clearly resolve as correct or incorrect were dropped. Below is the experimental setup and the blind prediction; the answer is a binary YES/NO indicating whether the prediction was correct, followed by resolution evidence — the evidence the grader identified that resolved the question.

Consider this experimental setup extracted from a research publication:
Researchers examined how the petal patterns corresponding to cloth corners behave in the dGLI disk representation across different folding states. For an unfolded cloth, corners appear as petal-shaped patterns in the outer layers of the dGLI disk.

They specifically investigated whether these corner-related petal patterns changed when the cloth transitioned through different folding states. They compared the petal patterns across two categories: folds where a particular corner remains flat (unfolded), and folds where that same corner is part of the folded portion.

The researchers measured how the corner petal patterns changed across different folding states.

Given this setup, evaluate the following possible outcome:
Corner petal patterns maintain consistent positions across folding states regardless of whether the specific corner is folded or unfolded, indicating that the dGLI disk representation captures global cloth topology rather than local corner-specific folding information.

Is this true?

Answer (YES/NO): NO